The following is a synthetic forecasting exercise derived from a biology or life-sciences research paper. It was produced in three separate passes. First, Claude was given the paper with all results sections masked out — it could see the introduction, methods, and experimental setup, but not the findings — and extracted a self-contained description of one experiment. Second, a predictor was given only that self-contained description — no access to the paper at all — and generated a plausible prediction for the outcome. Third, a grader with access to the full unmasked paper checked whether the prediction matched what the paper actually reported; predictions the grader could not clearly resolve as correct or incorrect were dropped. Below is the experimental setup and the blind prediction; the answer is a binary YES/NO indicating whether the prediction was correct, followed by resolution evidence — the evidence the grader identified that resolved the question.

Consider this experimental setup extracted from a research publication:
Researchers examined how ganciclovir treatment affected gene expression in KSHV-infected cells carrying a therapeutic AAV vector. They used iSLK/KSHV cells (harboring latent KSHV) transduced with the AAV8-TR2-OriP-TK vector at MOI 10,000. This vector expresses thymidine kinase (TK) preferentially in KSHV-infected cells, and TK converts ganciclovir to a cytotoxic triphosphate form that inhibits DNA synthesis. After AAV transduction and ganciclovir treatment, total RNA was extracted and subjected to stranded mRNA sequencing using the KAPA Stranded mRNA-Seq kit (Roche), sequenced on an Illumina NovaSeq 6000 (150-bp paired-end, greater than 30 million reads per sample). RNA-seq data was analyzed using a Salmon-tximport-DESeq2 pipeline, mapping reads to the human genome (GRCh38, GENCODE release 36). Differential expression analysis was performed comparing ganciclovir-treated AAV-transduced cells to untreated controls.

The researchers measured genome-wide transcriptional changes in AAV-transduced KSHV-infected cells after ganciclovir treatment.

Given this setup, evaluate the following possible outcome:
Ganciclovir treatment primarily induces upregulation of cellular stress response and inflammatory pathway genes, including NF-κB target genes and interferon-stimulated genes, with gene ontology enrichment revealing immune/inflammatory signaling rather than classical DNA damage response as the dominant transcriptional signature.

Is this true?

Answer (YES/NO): NO